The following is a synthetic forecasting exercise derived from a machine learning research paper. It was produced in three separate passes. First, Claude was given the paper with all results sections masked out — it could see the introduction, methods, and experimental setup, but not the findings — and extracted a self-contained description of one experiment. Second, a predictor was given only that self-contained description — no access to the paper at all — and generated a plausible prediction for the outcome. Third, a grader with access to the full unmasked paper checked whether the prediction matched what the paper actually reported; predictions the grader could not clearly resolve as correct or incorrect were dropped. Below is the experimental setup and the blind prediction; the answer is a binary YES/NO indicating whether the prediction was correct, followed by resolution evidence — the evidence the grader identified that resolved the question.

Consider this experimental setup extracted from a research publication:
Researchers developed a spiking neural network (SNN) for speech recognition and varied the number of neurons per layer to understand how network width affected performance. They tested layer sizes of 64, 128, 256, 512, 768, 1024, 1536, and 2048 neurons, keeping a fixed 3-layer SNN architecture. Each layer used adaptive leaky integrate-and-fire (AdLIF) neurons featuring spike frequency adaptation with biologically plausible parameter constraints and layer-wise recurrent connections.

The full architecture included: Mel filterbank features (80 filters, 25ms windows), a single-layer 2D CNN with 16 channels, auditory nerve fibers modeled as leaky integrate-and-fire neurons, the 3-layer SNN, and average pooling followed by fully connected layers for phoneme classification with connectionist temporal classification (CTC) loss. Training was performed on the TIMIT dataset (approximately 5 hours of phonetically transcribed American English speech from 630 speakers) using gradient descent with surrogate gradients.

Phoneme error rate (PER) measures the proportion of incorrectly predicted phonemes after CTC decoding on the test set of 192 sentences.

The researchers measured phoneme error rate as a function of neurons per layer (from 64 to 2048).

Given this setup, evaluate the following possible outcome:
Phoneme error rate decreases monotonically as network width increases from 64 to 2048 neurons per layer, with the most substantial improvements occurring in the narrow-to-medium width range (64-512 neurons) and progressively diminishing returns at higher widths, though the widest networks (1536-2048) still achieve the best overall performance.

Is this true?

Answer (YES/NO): NO